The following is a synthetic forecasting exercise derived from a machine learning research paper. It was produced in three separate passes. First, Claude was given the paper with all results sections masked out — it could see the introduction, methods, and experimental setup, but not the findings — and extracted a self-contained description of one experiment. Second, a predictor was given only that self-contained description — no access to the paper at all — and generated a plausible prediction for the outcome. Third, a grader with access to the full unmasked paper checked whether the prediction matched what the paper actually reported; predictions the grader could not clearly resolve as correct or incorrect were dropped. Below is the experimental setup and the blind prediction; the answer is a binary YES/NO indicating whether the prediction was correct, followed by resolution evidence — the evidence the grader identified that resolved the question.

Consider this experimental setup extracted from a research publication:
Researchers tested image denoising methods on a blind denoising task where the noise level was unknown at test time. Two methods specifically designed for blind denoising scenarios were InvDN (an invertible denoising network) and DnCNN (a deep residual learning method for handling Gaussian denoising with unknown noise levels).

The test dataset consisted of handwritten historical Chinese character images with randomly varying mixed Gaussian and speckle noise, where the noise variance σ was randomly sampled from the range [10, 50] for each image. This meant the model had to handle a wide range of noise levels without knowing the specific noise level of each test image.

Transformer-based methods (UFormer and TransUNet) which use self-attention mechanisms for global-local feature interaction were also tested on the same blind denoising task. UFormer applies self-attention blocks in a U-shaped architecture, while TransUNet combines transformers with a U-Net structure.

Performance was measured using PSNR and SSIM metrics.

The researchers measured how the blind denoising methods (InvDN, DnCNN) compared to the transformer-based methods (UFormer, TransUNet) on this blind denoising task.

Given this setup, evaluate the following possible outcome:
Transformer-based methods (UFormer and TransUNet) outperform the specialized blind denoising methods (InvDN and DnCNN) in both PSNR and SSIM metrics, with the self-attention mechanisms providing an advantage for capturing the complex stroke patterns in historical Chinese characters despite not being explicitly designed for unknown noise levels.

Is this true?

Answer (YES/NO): NO